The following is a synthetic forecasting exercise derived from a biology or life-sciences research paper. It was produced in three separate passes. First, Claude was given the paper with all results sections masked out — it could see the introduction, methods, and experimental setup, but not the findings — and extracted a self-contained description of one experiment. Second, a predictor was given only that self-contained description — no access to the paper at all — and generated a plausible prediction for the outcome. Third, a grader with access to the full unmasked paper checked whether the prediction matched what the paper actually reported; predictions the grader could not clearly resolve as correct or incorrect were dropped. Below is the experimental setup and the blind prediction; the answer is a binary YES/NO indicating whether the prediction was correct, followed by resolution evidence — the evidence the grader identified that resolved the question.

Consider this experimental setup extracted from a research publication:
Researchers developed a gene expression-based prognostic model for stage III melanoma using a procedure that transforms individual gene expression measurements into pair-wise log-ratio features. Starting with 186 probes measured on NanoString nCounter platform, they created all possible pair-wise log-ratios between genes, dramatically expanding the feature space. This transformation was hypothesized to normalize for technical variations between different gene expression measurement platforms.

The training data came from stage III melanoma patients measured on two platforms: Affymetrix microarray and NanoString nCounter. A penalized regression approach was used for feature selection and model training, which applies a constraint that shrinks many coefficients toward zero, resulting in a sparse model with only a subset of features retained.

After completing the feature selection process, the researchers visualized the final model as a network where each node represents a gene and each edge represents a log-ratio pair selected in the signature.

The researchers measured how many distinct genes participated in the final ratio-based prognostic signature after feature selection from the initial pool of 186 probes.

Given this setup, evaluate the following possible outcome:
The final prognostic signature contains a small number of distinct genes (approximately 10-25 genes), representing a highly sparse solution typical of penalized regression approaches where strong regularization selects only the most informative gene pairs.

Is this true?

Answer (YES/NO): NO